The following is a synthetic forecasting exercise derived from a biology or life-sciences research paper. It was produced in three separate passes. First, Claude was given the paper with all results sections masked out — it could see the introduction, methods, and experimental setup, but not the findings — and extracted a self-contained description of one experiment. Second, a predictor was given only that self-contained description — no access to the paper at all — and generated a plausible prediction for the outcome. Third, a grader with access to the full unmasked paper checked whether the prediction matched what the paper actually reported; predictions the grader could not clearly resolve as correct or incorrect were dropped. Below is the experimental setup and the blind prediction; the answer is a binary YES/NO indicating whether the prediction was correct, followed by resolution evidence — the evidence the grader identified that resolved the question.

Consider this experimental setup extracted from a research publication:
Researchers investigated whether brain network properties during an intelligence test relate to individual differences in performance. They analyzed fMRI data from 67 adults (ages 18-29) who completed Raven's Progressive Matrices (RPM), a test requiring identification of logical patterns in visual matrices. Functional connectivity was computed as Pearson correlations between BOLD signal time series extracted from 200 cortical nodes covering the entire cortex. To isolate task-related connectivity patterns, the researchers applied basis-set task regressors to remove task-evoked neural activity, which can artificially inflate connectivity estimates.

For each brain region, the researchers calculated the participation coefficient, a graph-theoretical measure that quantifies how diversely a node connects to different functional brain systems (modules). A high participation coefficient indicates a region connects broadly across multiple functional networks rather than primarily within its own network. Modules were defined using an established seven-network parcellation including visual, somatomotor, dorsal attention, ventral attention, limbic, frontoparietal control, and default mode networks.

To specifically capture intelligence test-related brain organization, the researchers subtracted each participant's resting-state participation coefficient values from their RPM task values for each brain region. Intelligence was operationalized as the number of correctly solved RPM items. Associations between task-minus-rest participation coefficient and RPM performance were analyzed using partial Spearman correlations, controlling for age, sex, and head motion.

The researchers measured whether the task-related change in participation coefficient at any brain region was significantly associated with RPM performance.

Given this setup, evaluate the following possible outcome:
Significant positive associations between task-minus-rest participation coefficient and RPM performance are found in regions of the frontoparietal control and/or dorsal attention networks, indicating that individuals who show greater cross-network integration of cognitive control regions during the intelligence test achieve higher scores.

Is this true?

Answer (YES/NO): NO